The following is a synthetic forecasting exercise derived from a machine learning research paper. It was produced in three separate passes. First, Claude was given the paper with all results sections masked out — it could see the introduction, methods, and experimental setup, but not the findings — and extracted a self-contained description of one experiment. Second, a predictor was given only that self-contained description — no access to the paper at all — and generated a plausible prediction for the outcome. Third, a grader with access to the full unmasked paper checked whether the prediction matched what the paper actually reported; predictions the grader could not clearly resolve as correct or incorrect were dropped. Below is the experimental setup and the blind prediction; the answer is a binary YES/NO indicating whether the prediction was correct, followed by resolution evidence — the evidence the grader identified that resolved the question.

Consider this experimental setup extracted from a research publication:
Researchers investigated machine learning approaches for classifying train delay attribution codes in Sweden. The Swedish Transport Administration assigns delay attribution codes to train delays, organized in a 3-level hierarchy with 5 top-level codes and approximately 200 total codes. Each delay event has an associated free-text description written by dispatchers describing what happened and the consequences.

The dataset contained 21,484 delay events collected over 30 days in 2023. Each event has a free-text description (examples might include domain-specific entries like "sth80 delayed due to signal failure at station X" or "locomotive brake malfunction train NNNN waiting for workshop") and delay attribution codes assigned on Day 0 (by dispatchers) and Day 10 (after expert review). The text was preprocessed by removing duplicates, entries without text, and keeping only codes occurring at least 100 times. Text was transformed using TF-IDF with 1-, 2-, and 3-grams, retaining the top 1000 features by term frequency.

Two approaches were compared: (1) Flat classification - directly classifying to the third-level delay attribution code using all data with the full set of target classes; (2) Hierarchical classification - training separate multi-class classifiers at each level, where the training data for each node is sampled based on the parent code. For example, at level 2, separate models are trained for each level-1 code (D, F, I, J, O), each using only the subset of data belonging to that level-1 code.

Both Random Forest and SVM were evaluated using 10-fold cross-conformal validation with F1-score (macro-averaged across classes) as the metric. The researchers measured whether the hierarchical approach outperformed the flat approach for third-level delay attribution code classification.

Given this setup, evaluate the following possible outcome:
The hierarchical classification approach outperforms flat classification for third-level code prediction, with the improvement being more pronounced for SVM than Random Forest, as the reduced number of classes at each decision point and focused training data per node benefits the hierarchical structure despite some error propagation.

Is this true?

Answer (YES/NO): NO